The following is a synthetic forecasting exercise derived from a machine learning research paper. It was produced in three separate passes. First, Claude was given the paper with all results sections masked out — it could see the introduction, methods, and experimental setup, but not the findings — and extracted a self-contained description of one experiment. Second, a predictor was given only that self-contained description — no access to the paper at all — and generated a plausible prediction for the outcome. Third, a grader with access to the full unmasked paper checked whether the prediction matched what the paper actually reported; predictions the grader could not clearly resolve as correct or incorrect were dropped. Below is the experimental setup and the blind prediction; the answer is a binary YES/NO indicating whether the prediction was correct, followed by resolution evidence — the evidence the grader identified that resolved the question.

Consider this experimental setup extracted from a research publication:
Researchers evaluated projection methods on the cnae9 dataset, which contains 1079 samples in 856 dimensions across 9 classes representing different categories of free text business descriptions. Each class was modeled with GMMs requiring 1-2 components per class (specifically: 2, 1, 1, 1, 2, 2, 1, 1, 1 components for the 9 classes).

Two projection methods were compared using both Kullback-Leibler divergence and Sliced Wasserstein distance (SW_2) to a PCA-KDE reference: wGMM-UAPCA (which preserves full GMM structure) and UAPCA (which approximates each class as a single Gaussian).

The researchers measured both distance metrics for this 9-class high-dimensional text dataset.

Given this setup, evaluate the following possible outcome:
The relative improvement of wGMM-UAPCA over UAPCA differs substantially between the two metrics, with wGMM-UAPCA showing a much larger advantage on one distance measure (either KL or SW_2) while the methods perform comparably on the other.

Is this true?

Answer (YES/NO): NO